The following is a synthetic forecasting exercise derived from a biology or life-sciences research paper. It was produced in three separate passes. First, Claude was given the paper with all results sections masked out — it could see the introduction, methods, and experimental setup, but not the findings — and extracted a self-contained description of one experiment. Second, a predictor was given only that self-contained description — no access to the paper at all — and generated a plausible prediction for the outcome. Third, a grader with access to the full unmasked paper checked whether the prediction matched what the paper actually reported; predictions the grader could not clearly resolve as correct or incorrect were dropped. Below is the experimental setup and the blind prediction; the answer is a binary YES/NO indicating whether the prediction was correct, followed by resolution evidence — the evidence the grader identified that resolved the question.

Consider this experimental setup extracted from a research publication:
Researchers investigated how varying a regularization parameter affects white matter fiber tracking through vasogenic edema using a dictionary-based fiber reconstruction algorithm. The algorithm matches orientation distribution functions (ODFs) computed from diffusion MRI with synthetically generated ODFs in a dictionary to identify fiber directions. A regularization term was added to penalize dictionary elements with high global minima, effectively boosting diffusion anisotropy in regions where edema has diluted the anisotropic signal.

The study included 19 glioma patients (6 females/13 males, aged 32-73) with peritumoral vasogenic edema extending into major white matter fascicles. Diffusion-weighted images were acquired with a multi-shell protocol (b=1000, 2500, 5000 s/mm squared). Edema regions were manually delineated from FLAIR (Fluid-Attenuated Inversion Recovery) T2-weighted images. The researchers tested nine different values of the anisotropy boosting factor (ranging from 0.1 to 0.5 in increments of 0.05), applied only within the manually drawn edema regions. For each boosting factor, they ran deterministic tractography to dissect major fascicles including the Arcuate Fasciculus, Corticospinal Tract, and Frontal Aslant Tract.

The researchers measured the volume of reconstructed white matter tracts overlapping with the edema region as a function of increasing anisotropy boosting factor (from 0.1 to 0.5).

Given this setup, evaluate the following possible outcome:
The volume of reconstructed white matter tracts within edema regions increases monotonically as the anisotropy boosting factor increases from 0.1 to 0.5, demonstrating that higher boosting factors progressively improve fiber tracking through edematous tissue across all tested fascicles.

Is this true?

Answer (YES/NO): NO